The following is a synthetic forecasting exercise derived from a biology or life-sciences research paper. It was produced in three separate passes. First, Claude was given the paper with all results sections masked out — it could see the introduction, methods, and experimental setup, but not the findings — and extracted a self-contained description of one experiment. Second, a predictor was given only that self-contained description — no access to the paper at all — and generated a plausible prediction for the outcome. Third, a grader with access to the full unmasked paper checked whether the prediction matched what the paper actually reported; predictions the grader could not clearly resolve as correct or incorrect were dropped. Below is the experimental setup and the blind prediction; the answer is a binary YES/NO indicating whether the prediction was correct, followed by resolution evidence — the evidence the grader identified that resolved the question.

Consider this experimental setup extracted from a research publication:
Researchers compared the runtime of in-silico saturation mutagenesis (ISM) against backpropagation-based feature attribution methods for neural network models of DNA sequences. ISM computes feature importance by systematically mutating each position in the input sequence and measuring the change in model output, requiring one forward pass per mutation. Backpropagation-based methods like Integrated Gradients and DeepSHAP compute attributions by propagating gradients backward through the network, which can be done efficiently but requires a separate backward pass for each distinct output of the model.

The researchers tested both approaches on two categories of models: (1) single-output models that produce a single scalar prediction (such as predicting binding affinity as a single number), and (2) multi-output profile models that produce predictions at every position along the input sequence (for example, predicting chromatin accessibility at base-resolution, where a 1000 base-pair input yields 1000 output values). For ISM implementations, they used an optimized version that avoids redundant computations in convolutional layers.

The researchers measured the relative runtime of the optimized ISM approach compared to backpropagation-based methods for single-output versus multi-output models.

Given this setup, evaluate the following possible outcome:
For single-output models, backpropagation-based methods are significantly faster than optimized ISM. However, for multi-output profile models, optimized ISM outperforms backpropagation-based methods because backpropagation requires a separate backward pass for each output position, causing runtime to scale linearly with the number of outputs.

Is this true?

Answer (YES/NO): YES